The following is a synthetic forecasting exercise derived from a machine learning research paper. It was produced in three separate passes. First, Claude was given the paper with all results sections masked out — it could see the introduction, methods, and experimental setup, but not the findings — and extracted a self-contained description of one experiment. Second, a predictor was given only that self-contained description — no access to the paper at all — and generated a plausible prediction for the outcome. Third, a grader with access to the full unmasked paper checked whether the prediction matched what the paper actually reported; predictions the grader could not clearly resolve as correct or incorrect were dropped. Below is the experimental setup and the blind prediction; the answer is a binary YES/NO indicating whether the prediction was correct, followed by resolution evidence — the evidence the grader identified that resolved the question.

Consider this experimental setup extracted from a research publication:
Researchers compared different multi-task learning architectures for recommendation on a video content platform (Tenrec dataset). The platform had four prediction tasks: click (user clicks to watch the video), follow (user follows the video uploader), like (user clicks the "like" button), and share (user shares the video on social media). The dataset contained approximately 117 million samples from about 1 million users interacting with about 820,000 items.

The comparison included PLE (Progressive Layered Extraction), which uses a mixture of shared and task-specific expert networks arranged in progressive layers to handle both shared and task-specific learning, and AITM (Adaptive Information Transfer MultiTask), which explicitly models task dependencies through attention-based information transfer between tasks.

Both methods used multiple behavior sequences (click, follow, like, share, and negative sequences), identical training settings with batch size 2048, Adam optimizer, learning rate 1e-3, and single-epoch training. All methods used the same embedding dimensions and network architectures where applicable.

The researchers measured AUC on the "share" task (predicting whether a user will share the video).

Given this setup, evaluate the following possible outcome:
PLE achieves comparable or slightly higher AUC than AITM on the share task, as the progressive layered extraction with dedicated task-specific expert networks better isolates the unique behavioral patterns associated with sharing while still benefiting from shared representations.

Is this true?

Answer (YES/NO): YES